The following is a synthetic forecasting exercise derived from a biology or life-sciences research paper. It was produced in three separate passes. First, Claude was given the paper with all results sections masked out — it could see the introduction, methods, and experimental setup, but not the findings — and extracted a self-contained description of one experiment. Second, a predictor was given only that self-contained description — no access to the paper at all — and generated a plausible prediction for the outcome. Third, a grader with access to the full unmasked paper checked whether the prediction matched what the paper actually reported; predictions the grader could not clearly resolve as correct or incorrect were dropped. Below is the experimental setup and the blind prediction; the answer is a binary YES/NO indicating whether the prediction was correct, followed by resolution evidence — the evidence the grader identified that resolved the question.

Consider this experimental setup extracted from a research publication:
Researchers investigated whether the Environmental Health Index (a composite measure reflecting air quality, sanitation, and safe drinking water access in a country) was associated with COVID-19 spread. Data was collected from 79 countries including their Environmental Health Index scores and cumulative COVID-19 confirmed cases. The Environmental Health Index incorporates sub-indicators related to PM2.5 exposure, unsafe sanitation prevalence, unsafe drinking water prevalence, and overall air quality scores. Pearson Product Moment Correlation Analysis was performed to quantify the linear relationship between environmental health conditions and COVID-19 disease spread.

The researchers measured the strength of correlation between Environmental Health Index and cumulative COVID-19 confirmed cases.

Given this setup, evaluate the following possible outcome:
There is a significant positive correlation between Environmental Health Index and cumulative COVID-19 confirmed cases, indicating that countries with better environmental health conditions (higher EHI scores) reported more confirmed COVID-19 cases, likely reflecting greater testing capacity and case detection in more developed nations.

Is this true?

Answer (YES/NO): NO